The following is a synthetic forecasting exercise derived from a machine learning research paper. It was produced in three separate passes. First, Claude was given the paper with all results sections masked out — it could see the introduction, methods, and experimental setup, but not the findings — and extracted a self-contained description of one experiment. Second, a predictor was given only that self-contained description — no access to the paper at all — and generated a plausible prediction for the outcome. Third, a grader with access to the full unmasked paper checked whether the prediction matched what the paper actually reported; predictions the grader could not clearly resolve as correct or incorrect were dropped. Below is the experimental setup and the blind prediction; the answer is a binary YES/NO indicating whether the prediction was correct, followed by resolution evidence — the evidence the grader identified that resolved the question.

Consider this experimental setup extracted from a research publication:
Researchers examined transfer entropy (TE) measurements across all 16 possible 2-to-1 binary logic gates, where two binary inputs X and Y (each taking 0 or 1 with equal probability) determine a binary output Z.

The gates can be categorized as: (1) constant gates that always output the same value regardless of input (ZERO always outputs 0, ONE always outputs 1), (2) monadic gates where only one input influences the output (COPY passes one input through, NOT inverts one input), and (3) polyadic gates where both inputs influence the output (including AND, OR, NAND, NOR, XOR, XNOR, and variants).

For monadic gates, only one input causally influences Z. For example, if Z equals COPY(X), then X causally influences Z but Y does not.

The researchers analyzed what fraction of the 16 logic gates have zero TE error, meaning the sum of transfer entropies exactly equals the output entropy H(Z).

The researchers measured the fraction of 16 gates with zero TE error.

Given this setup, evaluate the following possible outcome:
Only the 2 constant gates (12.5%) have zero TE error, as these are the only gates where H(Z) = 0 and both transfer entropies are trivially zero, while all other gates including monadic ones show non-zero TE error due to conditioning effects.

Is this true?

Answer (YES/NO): NO